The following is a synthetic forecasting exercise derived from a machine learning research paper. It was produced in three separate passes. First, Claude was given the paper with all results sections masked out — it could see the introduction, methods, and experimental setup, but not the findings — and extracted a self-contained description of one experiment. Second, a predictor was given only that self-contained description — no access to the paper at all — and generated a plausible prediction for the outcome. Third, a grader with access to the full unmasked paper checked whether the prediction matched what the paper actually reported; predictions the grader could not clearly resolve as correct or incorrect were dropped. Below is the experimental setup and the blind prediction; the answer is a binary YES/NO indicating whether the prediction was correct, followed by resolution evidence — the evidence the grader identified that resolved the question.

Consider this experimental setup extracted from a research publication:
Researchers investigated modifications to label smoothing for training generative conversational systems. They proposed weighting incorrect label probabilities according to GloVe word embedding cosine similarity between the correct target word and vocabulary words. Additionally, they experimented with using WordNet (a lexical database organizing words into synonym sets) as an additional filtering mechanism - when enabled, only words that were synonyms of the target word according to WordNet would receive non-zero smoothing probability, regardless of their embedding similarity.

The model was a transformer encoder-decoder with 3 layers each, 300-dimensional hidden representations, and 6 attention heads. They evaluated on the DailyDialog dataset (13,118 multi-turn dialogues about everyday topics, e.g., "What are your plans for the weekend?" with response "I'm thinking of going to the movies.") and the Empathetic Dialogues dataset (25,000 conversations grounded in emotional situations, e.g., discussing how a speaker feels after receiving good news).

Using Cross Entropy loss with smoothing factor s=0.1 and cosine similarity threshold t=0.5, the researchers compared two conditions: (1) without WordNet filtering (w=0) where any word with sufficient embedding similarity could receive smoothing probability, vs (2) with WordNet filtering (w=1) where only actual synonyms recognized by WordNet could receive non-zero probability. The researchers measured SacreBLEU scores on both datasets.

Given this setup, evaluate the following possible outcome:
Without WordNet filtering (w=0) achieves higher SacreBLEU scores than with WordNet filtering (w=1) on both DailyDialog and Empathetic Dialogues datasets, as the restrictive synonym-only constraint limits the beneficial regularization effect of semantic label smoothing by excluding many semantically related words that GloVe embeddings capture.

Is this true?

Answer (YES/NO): NO